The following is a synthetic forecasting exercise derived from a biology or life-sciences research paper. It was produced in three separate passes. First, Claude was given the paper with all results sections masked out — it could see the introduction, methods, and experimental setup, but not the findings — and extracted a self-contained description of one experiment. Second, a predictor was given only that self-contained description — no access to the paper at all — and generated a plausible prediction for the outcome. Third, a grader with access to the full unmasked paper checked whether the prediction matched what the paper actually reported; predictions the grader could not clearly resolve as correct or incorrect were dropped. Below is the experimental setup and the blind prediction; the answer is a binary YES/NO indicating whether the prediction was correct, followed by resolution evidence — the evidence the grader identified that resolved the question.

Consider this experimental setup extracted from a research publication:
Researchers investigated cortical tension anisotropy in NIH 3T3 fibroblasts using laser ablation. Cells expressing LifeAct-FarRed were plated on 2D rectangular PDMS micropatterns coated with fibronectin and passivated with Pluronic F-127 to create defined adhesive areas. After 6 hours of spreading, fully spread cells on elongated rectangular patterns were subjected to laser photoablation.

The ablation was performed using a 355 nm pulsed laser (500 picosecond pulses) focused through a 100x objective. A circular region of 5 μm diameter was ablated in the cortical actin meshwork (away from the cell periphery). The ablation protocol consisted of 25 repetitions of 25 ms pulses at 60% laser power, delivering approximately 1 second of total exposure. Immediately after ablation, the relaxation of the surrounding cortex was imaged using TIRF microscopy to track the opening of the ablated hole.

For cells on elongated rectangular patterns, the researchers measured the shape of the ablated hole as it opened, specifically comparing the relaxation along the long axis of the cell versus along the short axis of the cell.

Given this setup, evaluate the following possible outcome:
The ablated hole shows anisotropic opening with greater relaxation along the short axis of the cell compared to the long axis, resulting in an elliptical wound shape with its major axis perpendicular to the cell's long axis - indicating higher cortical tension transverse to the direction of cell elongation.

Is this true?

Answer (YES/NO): NO